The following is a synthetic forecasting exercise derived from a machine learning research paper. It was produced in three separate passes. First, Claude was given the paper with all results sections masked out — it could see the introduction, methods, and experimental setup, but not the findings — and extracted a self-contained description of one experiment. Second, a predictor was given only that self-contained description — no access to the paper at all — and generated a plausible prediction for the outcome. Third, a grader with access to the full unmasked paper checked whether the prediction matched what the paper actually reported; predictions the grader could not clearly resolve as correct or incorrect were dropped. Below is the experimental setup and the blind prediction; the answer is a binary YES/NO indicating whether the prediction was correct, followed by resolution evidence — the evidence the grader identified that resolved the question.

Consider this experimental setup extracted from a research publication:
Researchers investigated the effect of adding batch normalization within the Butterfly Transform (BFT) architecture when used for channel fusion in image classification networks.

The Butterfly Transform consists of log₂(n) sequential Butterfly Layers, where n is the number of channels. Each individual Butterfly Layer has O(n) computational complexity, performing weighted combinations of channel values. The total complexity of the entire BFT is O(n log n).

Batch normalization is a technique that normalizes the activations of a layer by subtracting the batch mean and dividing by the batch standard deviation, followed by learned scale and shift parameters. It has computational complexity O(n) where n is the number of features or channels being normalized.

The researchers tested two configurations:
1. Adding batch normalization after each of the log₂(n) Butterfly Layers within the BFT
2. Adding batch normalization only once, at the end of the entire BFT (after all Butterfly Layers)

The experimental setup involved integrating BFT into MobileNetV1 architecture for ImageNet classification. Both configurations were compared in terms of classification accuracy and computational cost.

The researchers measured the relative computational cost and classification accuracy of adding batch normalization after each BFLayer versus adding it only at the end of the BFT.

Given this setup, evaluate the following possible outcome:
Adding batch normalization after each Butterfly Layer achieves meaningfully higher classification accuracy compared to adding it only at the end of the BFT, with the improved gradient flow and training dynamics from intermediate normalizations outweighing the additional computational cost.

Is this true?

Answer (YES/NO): NO